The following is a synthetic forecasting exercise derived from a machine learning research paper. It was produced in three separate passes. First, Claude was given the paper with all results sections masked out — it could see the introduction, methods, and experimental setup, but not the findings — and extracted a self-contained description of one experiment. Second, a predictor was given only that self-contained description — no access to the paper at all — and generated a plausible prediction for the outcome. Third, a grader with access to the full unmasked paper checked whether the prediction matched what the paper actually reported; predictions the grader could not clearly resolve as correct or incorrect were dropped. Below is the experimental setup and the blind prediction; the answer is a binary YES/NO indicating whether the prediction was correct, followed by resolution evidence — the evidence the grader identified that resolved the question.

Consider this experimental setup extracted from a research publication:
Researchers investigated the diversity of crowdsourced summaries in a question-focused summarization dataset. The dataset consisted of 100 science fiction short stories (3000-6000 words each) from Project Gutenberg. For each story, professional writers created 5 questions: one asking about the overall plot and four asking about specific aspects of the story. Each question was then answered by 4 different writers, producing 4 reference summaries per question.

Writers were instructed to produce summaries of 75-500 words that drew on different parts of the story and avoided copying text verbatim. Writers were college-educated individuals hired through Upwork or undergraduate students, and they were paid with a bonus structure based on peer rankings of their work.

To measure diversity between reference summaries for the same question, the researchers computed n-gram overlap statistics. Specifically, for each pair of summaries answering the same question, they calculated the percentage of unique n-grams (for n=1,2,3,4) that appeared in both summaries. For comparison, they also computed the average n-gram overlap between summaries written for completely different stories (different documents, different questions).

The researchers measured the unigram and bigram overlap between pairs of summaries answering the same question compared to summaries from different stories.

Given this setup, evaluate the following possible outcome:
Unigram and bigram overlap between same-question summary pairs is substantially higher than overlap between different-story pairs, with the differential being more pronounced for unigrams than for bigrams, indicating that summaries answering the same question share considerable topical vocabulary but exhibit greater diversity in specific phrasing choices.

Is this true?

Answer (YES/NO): NO